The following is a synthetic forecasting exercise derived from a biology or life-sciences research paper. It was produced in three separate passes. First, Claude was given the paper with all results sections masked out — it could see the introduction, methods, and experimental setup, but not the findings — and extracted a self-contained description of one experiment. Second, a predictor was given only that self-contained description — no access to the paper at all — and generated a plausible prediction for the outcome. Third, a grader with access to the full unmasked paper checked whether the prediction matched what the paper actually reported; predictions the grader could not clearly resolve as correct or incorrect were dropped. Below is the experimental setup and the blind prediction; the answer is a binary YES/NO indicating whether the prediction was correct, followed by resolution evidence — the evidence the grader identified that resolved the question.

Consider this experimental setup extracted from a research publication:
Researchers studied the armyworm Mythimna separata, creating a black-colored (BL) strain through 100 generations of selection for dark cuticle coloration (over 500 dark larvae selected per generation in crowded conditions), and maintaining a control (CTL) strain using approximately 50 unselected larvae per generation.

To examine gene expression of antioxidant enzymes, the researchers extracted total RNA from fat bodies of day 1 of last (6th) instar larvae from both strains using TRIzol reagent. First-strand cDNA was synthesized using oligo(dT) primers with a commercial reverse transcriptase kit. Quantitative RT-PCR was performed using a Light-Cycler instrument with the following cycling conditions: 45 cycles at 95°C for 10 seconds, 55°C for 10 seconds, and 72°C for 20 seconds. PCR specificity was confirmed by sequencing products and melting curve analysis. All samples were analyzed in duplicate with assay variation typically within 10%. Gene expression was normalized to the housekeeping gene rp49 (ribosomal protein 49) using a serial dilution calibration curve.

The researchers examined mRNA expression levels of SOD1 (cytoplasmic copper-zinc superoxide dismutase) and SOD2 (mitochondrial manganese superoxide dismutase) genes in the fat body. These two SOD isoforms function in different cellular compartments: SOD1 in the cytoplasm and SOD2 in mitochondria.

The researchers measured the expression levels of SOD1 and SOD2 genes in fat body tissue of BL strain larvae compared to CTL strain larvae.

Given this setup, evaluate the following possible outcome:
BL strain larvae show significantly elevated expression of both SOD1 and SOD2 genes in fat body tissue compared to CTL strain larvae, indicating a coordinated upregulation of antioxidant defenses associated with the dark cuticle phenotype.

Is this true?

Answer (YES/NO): NO